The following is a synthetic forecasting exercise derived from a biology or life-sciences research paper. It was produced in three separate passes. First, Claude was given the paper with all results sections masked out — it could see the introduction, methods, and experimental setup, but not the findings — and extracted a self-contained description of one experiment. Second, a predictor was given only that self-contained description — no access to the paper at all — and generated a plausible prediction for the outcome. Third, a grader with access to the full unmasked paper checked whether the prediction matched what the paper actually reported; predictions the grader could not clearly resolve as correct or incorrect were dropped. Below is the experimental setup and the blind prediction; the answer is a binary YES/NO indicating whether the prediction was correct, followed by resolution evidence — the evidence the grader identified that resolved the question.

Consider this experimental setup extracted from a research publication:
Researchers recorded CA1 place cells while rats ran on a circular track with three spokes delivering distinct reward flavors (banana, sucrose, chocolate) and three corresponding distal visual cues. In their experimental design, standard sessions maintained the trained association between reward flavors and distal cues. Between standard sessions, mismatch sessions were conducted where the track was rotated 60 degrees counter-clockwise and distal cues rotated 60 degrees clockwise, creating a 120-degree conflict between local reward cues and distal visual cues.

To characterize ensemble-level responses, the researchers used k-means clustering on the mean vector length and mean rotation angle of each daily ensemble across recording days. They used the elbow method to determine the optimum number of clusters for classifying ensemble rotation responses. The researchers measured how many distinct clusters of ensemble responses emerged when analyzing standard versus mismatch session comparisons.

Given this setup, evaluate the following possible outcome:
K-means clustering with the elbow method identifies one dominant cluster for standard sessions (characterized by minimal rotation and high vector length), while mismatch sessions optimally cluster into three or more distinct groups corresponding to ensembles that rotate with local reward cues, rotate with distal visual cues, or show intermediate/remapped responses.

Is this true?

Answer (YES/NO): NO